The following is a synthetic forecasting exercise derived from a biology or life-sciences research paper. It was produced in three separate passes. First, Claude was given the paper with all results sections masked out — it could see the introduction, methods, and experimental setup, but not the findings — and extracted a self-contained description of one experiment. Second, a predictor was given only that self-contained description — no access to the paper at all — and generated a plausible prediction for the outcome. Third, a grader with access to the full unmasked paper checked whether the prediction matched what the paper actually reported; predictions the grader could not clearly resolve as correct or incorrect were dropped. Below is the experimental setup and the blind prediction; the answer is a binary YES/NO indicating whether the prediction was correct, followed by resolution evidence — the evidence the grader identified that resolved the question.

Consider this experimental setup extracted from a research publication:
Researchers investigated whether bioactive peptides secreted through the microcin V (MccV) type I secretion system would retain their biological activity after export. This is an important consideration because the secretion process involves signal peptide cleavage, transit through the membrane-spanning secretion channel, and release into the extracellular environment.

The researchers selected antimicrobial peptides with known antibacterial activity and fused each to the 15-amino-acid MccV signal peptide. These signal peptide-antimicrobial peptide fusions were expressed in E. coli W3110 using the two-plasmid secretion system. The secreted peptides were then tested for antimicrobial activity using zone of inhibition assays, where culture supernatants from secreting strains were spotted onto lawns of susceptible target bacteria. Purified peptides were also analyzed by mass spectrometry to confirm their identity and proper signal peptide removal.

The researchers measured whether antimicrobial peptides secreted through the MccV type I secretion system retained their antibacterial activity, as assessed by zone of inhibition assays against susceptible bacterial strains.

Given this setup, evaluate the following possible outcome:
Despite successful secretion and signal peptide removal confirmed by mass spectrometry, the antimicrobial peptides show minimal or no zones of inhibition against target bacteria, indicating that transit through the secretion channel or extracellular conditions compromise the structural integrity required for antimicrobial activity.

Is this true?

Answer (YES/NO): NO